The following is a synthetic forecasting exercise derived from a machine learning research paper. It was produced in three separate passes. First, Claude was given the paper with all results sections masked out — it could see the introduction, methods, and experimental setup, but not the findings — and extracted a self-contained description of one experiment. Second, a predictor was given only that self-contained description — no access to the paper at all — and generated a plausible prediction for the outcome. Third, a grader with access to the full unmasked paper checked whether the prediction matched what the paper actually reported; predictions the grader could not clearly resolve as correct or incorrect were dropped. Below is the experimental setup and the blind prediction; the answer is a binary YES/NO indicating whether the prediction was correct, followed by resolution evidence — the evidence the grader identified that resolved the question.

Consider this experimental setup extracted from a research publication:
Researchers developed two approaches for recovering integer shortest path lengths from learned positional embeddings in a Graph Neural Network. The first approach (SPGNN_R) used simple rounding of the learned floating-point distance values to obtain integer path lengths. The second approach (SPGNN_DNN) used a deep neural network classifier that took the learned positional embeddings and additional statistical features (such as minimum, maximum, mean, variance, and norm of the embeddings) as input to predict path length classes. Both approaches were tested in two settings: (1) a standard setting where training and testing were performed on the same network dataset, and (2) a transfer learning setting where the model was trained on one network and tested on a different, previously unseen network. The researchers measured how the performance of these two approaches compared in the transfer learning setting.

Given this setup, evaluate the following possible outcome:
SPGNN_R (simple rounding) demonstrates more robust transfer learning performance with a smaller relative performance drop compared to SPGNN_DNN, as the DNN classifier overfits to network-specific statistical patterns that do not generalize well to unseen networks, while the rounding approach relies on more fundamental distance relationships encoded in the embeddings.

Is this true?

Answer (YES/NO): NO